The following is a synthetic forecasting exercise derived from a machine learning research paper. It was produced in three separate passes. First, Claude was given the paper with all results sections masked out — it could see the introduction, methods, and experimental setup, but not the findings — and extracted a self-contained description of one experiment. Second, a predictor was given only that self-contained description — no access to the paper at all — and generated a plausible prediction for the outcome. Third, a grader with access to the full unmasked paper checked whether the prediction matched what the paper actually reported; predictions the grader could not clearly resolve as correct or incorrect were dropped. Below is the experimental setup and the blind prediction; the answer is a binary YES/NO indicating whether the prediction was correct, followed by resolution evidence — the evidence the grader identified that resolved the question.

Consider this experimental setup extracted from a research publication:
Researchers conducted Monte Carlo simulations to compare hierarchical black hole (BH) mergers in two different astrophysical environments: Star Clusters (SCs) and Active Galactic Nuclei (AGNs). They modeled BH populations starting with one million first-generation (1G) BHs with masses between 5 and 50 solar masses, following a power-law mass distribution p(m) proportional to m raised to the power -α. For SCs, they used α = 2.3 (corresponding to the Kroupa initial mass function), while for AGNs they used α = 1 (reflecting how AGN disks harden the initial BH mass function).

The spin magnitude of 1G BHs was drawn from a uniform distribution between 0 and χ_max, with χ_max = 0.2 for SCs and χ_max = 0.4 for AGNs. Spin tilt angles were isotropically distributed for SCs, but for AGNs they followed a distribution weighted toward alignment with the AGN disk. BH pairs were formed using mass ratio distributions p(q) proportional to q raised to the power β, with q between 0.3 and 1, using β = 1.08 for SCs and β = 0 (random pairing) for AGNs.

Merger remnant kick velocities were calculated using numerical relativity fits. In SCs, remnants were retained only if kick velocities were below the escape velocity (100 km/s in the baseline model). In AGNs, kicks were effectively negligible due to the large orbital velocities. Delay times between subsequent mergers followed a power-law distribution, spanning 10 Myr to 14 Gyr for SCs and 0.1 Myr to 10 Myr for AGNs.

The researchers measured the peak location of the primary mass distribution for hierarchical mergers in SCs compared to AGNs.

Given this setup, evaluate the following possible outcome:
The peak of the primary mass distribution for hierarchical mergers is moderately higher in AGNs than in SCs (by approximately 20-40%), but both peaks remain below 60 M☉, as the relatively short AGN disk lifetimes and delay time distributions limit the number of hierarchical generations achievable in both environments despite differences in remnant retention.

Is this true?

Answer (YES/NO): NO